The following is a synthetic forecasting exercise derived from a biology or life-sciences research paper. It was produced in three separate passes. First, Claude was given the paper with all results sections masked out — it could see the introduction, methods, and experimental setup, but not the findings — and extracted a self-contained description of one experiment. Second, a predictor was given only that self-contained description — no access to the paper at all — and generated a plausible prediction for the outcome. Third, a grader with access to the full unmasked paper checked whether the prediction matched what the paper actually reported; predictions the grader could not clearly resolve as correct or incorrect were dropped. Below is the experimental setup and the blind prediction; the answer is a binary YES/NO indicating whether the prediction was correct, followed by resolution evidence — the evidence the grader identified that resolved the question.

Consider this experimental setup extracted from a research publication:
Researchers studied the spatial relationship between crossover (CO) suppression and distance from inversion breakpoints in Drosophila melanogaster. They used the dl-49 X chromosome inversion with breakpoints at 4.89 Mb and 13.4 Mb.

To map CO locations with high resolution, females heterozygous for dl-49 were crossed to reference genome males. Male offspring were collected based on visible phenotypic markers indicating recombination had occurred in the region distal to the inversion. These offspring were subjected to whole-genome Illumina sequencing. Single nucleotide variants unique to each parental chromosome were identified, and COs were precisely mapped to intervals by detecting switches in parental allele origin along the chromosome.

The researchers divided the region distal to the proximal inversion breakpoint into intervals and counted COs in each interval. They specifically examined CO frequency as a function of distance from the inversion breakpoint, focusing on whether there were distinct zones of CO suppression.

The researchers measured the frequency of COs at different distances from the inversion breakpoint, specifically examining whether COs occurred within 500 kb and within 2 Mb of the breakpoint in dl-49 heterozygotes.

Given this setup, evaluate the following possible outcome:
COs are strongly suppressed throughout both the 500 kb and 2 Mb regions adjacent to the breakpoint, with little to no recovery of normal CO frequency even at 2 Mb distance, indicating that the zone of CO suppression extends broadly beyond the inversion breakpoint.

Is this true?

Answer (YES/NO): NO